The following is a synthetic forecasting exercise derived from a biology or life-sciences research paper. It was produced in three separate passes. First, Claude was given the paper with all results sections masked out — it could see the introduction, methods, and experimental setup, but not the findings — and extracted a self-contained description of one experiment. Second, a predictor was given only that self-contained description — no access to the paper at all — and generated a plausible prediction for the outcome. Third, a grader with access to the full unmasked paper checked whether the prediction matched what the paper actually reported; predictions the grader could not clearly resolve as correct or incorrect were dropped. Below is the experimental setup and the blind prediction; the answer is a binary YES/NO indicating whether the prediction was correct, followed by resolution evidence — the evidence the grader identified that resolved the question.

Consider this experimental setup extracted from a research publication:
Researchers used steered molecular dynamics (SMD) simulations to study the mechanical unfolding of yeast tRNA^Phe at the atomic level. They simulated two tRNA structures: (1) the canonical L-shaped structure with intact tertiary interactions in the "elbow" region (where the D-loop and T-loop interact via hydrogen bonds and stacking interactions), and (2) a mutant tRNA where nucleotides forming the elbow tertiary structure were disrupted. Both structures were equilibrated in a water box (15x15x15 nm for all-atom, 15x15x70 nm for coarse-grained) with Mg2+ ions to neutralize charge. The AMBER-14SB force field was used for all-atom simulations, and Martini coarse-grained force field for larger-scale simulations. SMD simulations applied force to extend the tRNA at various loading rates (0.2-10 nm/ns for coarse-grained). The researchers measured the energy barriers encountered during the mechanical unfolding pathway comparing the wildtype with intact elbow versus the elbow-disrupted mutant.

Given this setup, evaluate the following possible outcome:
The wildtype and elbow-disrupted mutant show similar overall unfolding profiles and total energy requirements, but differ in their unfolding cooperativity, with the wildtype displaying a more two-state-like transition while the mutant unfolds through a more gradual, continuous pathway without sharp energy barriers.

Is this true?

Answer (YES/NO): NO